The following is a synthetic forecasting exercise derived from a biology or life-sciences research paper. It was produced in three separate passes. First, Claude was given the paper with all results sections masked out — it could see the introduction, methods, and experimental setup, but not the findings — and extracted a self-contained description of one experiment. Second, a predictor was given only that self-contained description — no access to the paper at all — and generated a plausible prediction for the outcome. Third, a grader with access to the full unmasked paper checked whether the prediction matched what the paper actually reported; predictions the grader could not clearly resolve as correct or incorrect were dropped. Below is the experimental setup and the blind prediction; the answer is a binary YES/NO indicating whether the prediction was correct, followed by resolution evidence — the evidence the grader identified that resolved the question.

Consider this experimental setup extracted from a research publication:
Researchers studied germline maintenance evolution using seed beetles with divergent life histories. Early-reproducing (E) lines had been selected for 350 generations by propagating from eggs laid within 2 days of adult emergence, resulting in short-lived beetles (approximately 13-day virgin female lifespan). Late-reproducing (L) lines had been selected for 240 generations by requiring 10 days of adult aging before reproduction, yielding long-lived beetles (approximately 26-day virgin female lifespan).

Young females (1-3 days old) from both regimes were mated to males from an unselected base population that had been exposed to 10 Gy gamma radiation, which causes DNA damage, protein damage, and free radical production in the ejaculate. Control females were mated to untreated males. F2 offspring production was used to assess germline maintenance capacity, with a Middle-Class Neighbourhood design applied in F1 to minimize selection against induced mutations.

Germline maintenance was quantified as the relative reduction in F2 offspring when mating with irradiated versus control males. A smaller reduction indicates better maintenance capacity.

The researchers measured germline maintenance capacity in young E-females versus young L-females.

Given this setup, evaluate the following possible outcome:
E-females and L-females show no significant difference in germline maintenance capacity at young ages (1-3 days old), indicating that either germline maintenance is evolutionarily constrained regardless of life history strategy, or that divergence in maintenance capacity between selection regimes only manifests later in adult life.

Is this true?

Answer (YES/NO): NO